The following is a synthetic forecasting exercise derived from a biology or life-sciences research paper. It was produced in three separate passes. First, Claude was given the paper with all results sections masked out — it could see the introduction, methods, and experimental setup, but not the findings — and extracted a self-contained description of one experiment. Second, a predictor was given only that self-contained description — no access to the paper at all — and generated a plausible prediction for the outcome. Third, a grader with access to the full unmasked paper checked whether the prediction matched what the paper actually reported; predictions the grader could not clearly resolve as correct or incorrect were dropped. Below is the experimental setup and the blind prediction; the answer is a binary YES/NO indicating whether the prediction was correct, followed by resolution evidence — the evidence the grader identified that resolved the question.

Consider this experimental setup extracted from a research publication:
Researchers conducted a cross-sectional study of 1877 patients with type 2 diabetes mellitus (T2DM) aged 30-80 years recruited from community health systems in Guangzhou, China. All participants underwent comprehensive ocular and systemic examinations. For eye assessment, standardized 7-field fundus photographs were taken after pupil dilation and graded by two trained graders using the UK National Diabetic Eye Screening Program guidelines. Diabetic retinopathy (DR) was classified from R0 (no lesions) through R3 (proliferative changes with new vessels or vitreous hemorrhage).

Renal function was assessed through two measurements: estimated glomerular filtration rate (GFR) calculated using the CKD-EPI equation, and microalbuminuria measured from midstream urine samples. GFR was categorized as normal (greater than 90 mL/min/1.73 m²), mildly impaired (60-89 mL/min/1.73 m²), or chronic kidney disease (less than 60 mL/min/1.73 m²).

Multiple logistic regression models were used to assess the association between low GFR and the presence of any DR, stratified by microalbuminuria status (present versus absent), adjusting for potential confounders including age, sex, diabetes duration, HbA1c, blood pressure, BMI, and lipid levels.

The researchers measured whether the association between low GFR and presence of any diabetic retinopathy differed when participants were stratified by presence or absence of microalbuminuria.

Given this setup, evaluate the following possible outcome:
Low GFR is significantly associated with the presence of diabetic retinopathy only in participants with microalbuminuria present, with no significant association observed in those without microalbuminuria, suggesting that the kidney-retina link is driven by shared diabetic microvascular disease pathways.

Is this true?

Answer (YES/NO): YES